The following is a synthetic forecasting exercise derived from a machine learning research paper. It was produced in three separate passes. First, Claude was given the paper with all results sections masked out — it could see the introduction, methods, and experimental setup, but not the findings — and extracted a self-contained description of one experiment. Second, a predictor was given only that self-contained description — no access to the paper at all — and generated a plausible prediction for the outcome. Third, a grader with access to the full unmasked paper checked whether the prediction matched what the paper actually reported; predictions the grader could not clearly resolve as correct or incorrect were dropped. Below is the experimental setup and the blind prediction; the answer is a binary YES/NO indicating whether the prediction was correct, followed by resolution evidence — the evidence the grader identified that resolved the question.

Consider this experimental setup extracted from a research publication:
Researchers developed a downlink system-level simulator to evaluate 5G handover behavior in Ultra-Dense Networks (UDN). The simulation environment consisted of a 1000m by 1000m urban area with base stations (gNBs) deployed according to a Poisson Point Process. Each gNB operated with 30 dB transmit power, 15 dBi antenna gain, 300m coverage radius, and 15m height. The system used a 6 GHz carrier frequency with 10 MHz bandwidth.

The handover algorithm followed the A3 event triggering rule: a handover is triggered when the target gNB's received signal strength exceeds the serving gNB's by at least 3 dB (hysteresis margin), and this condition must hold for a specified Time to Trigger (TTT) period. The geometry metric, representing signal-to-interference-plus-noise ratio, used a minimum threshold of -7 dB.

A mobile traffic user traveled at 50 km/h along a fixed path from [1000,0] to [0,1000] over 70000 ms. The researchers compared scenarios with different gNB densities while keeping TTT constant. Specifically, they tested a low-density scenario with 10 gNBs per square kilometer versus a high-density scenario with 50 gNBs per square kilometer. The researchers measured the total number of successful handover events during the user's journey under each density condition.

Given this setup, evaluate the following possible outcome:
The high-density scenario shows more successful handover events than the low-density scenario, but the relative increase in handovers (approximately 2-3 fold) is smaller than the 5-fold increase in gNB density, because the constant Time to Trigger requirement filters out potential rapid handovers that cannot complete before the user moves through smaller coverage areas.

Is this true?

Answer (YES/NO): YES